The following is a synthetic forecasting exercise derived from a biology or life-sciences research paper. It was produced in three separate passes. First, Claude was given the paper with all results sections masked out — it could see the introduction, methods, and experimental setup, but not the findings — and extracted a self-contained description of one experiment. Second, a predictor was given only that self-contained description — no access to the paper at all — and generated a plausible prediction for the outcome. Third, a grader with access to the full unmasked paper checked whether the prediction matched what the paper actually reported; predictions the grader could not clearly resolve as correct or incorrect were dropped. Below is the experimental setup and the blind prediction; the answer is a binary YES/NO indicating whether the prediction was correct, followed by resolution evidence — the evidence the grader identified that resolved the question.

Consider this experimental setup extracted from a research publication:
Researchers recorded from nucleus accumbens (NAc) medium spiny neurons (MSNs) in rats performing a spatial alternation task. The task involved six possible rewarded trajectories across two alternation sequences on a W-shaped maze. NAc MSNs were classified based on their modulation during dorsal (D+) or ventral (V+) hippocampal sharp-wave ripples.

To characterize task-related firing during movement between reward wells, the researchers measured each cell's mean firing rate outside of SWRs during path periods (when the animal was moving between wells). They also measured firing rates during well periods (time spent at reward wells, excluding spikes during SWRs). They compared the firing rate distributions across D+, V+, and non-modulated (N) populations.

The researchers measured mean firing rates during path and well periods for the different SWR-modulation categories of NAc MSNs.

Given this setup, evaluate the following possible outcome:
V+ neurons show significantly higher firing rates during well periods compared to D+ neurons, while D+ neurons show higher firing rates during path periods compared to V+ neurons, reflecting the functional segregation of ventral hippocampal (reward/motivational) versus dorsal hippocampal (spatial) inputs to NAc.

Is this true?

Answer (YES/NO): NO